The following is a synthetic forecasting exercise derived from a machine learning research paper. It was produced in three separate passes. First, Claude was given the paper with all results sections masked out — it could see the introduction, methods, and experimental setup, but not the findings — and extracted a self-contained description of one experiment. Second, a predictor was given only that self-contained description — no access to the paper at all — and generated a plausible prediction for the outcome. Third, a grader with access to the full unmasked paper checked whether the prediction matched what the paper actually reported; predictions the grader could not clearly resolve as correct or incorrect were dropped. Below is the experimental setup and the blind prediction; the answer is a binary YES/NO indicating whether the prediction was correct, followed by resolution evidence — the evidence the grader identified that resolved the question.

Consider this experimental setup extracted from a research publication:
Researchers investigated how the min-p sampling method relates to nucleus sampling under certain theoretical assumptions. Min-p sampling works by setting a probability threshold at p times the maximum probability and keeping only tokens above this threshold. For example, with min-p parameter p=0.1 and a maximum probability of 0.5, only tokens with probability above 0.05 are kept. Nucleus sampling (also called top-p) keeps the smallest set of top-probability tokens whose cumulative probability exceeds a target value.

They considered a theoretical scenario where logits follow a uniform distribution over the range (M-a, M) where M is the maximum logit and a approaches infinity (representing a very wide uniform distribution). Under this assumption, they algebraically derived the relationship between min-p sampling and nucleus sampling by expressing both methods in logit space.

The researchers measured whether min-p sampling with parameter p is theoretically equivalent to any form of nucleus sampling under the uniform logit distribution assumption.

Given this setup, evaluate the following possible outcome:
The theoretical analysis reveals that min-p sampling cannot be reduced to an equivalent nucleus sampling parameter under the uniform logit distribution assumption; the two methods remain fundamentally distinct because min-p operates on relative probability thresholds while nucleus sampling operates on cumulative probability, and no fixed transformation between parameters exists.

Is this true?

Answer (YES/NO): NO